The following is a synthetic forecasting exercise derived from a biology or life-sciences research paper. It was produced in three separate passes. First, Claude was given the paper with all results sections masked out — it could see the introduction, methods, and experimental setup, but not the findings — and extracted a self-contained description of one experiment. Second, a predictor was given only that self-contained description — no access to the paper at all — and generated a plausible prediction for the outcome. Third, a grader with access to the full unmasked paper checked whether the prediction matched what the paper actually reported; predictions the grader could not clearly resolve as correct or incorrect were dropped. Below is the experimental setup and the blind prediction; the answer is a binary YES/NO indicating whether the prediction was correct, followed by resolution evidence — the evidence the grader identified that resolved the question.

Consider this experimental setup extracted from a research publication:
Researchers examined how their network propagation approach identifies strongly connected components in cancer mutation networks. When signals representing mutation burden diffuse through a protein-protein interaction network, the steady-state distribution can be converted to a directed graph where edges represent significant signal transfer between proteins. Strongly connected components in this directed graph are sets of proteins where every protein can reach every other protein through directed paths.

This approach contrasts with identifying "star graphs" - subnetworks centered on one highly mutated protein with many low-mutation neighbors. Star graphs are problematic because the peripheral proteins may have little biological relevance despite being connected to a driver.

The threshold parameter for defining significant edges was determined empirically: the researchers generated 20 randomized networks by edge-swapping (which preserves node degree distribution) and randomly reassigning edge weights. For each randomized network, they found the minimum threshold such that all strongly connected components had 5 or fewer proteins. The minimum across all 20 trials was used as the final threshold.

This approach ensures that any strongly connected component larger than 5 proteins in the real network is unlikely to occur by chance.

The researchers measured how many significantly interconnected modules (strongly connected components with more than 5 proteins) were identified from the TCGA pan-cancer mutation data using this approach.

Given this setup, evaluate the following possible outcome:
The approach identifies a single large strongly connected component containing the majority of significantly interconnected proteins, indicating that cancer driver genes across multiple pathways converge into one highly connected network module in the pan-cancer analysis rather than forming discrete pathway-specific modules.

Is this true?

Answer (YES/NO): NO